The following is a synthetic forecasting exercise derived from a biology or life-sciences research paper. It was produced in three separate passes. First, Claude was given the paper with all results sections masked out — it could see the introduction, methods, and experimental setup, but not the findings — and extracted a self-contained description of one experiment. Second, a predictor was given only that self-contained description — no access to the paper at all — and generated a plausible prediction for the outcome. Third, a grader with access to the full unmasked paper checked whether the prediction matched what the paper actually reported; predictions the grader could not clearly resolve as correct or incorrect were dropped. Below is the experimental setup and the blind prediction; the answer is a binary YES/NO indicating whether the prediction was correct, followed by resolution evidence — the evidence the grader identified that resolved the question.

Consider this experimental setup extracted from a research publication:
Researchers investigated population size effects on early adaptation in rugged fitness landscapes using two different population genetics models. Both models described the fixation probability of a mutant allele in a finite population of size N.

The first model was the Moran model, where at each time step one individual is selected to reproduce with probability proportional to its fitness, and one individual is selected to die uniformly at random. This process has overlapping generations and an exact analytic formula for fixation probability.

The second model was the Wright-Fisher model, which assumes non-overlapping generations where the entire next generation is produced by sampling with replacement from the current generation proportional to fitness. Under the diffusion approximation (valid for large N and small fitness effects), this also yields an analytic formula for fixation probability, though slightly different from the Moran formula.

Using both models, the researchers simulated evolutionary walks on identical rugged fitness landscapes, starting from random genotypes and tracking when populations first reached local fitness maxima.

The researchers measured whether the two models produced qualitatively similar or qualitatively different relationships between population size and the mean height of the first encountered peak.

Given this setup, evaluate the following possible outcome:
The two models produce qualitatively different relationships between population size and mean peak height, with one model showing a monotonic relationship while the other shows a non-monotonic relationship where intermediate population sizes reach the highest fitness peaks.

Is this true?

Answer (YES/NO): NO